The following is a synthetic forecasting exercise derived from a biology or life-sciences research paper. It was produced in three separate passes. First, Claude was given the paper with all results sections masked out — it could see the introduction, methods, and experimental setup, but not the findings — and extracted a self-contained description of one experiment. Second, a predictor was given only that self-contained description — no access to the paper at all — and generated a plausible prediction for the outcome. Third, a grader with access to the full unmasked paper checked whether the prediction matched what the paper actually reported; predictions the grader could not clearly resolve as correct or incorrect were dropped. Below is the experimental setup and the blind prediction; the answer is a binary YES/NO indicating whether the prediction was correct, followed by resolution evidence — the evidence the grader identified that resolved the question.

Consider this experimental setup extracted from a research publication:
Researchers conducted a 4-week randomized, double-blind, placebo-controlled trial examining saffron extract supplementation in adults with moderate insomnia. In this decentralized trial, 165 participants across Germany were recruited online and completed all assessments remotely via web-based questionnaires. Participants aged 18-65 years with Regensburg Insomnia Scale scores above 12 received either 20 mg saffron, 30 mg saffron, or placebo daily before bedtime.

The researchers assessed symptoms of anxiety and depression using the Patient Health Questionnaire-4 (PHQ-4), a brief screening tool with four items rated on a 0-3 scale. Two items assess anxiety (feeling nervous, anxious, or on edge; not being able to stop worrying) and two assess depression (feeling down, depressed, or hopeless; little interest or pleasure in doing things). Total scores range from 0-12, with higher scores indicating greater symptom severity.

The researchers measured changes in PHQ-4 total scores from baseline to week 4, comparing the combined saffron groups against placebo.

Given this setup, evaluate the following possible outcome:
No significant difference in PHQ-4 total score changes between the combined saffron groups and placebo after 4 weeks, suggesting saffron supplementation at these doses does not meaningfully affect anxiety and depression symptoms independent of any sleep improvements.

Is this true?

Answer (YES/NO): NO